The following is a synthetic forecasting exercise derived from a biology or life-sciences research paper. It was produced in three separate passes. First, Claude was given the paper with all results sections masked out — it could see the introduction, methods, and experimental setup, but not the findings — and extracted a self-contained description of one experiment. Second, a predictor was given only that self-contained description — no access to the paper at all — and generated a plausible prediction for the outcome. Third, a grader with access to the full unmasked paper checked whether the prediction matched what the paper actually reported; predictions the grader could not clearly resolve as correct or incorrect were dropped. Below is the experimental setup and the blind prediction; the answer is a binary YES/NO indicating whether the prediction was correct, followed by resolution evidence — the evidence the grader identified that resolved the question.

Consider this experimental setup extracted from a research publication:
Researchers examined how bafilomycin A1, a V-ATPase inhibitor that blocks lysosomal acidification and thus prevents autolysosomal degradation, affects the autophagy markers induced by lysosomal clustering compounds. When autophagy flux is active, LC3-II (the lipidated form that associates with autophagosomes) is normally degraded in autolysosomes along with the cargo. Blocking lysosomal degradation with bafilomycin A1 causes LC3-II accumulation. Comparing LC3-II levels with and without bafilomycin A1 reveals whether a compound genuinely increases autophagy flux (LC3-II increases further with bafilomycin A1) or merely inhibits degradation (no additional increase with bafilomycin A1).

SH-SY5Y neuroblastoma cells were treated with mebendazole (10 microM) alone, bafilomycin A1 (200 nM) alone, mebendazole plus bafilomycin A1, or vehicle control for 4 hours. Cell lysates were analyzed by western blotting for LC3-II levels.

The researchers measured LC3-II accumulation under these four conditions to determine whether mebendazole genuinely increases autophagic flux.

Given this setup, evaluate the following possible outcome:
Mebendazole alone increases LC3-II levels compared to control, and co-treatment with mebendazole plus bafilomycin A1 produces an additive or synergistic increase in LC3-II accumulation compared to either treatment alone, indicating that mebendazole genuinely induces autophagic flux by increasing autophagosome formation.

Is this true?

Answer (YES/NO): YES